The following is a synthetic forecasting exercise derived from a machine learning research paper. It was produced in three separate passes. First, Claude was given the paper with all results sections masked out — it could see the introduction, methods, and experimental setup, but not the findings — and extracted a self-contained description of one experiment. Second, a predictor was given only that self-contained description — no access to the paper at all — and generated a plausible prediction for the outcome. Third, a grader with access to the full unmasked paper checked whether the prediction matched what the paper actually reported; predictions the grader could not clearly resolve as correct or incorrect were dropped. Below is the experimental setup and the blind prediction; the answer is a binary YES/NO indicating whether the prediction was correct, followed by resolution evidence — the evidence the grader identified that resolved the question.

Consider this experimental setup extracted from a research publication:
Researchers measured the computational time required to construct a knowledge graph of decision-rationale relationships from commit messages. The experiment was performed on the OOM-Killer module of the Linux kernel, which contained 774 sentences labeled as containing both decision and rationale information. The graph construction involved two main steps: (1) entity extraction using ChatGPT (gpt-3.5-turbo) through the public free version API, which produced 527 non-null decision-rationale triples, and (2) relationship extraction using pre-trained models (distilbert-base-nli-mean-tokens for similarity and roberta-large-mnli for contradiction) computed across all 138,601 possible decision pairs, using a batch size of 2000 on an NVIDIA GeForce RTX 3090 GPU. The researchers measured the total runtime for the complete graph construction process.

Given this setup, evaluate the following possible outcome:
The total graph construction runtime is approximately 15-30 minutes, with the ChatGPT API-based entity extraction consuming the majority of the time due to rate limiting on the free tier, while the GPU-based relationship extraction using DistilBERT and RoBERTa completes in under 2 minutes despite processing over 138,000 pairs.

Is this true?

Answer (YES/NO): NO